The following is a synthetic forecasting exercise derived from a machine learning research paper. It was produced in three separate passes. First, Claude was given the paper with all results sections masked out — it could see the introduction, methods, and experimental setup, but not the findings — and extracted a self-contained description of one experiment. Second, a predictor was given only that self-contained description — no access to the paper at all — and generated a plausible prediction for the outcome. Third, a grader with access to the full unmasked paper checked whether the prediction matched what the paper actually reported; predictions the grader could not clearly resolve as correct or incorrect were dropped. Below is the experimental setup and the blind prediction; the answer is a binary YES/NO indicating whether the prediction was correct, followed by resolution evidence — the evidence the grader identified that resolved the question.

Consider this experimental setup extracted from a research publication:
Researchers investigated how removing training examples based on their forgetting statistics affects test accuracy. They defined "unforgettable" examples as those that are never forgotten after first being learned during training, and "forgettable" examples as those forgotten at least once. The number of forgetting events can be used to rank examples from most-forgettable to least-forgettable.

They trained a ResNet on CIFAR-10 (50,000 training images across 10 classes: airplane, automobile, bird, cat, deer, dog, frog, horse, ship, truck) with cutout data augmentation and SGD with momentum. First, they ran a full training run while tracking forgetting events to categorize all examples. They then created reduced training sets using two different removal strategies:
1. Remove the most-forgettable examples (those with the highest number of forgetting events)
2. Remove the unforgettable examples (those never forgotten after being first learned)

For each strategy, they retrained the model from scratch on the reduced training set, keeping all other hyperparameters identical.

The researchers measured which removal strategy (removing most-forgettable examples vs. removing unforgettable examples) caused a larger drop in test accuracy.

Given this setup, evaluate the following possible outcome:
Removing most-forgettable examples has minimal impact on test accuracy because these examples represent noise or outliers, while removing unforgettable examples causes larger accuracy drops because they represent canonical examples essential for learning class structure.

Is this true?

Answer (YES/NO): NO